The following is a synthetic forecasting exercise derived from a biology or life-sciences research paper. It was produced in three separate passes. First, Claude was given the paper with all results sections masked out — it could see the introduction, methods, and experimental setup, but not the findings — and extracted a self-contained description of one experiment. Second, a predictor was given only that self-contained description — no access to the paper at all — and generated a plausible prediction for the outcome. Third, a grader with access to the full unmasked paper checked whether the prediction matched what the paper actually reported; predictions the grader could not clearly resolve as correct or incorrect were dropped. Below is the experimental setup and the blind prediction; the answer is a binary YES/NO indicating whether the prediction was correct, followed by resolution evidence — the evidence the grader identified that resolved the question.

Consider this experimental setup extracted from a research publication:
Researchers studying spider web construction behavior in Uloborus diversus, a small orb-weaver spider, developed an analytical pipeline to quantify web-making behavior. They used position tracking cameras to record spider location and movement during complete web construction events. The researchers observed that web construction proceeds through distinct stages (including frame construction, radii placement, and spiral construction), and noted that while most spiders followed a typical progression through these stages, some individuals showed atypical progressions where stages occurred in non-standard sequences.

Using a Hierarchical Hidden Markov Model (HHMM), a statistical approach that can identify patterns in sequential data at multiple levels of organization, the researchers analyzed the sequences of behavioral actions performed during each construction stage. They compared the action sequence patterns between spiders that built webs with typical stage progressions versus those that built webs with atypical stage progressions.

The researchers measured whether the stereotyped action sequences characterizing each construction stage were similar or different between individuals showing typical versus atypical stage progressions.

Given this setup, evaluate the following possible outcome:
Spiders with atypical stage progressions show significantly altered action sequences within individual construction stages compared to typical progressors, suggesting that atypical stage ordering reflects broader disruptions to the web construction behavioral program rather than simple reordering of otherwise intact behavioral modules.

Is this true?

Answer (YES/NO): NO